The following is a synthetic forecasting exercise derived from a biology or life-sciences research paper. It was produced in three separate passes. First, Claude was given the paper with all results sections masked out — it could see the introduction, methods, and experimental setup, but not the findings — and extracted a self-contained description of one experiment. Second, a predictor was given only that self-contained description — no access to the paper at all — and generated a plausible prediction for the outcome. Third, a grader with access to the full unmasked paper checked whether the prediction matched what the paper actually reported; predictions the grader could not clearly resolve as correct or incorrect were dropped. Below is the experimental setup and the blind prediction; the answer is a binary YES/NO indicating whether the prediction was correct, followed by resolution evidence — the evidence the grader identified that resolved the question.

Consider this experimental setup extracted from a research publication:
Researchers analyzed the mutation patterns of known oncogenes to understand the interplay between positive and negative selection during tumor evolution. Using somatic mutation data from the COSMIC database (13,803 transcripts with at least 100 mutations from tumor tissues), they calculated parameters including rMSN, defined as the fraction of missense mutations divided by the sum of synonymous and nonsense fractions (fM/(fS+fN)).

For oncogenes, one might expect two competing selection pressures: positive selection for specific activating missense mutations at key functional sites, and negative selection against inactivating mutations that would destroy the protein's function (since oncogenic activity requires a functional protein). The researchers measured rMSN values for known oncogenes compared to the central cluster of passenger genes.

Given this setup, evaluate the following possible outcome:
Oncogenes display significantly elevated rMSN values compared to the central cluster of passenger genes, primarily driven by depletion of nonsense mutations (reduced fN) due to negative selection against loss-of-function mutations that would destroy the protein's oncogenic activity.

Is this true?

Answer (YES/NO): NO